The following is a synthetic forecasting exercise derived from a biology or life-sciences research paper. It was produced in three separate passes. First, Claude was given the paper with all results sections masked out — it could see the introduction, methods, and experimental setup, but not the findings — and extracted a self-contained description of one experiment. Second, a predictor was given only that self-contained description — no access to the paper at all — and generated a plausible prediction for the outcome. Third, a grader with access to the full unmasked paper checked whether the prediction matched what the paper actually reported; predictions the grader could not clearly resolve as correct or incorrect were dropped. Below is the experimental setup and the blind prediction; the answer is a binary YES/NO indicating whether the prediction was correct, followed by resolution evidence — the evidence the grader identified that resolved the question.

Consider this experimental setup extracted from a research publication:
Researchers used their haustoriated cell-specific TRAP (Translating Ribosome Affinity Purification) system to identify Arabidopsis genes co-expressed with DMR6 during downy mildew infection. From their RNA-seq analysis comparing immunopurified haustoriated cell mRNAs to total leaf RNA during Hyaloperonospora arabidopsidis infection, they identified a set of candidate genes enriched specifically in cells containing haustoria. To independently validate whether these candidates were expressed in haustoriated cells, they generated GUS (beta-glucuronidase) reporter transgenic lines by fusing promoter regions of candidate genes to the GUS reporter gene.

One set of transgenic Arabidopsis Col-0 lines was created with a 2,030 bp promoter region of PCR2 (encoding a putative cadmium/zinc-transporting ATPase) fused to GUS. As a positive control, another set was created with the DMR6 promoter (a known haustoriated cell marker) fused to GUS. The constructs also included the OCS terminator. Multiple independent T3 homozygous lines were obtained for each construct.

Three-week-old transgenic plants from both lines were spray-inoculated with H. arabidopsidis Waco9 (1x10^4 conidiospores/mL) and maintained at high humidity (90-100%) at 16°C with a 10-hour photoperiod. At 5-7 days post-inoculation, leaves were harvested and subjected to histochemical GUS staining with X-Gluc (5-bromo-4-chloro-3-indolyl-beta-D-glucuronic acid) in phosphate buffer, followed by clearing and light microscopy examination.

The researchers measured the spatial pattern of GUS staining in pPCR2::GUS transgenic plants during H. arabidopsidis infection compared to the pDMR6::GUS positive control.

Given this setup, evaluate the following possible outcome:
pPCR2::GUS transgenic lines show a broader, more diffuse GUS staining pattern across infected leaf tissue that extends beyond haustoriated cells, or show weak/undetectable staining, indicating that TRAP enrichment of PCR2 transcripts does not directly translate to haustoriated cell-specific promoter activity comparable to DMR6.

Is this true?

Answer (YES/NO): NO